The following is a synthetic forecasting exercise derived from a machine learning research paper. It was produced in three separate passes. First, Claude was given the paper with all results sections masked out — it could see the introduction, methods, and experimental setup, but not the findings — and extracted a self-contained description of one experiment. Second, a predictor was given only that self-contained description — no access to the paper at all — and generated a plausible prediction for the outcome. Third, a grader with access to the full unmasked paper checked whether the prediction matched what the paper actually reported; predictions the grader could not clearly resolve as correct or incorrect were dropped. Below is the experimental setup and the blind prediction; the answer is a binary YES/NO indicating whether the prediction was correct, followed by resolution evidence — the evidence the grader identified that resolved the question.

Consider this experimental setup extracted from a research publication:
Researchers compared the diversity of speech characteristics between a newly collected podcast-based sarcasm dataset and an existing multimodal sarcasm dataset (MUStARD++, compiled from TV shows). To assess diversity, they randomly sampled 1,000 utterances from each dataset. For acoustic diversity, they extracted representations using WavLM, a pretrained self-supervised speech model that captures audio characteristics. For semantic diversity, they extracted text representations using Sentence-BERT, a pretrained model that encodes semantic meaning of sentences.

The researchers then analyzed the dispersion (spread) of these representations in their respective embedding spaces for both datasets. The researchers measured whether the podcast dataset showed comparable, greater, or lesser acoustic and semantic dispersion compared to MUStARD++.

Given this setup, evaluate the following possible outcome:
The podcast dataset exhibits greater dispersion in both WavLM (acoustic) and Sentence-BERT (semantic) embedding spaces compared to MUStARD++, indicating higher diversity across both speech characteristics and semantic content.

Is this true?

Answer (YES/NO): NO